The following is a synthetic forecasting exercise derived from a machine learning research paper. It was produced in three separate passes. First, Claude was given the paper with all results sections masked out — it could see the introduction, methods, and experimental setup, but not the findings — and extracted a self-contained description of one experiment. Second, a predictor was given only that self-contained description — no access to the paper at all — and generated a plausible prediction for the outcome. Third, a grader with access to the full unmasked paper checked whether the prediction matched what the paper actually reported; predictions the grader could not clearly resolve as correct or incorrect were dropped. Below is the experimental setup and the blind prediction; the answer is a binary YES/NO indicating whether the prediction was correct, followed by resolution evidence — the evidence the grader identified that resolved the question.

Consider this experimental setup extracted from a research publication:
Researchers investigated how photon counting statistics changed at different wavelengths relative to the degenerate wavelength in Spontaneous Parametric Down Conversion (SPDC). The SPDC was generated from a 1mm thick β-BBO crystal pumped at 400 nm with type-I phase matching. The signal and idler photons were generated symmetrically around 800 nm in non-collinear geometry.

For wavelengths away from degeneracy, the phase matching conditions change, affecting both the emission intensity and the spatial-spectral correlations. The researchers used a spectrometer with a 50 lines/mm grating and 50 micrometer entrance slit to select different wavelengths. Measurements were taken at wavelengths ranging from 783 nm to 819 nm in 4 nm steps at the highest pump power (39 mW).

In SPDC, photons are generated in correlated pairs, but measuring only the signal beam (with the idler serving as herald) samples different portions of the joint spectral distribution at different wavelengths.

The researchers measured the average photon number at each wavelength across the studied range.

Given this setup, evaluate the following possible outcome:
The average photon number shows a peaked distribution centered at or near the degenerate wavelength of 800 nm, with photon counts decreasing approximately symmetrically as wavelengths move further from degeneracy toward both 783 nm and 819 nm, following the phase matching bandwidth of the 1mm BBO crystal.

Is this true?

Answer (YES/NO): NO